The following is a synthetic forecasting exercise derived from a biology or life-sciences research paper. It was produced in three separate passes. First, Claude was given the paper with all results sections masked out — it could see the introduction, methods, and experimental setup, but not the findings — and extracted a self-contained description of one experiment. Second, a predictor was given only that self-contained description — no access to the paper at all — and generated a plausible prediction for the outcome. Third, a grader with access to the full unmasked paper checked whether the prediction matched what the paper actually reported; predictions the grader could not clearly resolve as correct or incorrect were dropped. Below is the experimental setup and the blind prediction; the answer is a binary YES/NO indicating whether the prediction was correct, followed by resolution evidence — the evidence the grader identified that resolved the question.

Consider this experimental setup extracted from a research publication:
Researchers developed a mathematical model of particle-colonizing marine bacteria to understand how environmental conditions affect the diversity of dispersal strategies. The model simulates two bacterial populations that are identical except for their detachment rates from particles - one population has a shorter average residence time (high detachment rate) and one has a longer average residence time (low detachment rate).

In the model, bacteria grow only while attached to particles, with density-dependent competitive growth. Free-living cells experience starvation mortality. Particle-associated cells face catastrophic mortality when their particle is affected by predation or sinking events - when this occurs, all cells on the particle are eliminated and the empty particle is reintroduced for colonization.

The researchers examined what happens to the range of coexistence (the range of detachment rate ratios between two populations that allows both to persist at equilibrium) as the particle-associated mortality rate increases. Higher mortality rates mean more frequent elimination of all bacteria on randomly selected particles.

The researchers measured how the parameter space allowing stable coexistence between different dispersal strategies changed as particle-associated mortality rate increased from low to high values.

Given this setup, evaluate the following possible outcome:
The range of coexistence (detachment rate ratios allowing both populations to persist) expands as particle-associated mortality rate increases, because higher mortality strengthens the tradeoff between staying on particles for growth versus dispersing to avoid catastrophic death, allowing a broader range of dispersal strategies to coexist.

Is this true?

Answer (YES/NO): YES